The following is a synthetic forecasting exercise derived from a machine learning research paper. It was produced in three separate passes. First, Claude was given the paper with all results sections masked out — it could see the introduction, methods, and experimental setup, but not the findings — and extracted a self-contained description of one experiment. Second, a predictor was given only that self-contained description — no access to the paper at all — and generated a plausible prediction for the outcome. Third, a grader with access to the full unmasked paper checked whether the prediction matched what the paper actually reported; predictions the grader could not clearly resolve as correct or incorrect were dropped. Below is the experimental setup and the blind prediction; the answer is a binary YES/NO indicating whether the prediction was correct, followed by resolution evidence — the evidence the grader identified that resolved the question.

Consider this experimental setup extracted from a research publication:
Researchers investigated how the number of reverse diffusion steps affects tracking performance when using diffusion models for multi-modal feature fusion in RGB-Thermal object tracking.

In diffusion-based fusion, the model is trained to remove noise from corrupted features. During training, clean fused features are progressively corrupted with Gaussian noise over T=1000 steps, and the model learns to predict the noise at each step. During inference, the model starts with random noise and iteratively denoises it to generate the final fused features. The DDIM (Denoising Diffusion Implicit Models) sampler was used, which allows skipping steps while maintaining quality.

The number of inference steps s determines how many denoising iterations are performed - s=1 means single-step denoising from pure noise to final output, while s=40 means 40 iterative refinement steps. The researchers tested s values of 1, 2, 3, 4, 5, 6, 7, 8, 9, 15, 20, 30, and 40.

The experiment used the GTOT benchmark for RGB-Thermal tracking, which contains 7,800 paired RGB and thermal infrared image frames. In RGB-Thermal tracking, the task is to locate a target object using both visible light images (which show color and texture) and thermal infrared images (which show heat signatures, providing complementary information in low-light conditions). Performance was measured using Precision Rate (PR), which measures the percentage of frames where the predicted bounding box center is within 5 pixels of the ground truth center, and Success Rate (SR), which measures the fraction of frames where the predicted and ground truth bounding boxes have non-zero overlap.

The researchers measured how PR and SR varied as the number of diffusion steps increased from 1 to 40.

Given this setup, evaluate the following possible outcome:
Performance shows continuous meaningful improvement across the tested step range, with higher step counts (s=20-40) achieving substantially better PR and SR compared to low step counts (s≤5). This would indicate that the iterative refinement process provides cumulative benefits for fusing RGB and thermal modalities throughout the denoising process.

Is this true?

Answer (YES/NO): NO